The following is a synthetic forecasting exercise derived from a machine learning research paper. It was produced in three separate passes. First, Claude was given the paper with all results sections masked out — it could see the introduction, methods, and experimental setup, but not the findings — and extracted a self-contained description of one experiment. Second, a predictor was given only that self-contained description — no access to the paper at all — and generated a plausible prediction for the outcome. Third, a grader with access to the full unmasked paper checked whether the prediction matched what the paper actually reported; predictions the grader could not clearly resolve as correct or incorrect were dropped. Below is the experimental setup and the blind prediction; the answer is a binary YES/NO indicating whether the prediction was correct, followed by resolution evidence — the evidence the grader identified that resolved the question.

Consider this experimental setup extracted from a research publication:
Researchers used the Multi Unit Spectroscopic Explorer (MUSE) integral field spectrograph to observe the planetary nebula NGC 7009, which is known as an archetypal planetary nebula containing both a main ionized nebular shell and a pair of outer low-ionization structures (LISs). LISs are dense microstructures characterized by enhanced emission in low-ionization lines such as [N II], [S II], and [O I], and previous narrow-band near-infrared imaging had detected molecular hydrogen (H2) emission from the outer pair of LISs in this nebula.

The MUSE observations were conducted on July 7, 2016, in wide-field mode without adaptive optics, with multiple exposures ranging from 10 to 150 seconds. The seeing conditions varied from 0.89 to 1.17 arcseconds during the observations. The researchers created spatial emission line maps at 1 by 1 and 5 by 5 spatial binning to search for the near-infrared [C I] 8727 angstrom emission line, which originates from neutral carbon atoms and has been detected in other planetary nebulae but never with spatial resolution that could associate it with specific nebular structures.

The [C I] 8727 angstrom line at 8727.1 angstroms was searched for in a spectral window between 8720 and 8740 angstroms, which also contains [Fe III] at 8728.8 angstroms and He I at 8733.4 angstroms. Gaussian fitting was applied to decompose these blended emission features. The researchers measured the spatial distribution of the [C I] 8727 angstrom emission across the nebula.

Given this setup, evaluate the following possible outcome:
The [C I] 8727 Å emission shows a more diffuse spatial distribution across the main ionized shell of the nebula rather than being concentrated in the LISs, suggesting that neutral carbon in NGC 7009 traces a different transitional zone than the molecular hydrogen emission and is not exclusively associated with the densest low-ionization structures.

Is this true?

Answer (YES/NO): NO